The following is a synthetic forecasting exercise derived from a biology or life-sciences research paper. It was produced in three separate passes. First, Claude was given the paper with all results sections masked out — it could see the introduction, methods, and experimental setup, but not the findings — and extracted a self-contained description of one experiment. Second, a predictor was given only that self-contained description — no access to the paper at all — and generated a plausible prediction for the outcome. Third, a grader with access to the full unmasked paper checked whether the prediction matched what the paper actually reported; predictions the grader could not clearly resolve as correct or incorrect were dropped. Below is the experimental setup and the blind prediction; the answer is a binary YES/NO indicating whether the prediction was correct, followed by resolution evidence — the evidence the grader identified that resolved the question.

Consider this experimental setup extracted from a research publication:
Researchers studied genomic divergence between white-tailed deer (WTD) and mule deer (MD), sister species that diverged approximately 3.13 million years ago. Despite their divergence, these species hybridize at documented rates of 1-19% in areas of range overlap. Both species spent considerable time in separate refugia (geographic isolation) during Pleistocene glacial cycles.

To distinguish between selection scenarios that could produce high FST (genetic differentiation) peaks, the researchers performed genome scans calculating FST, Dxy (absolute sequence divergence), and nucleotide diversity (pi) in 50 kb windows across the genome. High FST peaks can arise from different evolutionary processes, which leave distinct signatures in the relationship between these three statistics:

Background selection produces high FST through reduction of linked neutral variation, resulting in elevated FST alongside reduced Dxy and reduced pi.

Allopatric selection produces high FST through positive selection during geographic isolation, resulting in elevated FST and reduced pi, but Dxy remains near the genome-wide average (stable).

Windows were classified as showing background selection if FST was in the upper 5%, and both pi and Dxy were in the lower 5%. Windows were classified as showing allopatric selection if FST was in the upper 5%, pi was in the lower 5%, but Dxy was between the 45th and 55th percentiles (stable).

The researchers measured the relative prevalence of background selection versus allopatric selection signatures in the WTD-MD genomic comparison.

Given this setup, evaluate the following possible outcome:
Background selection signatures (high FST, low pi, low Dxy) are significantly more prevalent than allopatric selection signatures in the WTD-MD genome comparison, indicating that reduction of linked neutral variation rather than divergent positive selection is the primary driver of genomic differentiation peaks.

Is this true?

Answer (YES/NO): YES